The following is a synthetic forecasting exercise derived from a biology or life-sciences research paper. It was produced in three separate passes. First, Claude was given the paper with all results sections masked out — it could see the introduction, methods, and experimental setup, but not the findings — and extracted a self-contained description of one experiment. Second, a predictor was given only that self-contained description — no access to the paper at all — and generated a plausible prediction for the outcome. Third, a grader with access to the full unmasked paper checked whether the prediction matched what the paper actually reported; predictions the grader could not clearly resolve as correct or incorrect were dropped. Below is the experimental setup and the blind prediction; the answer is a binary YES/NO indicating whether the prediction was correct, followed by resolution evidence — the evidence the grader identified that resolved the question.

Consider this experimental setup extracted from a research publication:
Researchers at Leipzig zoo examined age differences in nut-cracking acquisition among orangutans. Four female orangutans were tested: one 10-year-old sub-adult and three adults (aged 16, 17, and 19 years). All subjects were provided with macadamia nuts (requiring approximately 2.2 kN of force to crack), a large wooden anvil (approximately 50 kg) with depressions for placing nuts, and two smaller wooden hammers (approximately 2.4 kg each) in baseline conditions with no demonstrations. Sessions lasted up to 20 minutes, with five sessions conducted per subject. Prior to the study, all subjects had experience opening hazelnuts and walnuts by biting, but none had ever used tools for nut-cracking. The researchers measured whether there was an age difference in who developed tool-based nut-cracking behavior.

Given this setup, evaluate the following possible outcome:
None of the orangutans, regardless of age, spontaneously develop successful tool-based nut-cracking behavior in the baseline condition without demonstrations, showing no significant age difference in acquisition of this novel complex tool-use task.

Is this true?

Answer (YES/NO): NO